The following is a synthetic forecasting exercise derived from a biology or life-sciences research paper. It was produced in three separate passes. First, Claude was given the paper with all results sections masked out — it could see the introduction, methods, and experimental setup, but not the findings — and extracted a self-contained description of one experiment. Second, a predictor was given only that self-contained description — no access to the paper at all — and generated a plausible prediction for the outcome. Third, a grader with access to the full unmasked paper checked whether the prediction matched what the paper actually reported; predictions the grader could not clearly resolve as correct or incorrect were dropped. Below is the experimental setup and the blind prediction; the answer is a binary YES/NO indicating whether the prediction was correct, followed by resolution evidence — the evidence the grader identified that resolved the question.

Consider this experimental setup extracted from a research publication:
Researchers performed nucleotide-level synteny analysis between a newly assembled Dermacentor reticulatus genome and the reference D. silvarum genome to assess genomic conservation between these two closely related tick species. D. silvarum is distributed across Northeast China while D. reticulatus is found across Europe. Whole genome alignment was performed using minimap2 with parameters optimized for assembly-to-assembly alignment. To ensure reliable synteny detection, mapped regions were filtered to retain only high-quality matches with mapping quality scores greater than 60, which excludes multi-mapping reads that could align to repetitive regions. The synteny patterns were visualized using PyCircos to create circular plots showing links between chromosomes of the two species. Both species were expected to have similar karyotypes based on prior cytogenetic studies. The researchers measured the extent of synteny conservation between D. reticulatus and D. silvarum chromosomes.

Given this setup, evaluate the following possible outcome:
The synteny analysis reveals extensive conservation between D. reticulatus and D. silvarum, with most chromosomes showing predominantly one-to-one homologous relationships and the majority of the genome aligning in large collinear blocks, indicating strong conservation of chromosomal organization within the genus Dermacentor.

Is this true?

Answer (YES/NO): YES